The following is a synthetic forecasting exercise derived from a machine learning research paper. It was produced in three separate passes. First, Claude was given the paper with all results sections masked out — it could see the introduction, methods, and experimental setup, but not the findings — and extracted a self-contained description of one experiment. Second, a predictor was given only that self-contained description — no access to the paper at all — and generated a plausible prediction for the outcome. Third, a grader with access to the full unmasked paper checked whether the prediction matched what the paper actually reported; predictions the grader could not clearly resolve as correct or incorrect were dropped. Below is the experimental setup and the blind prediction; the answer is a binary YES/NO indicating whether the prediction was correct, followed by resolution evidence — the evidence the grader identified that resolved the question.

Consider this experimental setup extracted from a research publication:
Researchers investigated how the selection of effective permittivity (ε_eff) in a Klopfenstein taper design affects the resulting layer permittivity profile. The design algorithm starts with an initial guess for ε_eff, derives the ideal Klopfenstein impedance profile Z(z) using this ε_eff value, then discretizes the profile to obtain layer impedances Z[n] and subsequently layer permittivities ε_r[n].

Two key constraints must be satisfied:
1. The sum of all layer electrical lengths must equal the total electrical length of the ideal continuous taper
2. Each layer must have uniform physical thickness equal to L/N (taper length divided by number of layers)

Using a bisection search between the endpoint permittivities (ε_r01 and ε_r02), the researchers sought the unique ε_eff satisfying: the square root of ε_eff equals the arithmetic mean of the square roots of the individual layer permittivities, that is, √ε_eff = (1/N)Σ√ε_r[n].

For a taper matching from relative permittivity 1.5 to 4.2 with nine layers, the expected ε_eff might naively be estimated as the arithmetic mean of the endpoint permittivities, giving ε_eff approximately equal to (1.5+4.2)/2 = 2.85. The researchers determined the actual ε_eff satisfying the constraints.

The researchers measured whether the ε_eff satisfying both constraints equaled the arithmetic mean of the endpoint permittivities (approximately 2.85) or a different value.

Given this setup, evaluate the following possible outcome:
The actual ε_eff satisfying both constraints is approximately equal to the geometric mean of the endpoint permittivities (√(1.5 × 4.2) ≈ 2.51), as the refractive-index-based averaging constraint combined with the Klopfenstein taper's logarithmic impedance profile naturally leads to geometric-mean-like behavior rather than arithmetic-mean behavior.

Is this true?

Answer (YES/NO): NO